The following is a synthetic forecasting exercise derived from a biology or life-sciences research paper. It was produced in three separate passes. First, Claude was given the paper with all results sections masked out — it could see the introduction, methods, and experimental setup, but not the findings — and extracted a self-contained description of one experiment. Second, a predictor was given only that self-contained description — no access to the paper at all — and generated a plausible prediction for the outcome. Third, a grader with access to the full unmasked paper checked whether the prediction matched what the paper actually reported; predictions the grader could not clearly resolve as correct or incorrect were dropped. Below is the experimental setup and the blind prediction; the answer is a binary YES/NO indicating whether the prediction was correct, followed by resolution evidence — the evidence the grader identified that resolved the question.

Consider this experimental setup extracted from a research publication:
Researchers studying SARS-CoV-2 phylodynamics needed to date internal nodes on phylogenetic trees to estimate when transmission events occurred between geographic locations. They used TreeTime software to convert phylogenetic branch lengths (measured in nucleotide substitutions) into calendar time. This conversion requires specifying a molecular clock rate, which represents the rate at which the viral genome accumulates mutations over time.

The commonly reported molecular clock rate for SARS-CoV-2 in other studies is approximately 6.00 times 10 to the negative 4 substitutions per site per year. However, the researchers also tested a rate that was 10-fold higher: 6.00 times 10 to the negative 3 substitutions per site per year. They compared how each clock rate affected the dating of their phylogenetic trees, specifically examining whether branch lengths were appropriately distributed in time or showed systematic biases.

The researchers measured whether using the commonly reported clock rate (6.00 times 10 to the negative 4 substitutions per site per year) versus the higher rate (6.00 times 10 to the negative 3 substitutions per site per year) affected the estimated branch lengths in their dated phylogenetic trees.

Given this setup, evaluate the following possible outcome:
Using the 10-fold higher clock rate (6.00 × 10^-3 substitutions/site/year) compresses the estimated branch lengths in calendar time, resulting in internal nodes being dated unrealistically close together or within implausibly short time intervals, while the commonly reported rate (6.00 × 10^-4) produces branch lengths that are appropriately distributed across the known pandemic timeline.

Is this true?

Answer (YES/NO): NO